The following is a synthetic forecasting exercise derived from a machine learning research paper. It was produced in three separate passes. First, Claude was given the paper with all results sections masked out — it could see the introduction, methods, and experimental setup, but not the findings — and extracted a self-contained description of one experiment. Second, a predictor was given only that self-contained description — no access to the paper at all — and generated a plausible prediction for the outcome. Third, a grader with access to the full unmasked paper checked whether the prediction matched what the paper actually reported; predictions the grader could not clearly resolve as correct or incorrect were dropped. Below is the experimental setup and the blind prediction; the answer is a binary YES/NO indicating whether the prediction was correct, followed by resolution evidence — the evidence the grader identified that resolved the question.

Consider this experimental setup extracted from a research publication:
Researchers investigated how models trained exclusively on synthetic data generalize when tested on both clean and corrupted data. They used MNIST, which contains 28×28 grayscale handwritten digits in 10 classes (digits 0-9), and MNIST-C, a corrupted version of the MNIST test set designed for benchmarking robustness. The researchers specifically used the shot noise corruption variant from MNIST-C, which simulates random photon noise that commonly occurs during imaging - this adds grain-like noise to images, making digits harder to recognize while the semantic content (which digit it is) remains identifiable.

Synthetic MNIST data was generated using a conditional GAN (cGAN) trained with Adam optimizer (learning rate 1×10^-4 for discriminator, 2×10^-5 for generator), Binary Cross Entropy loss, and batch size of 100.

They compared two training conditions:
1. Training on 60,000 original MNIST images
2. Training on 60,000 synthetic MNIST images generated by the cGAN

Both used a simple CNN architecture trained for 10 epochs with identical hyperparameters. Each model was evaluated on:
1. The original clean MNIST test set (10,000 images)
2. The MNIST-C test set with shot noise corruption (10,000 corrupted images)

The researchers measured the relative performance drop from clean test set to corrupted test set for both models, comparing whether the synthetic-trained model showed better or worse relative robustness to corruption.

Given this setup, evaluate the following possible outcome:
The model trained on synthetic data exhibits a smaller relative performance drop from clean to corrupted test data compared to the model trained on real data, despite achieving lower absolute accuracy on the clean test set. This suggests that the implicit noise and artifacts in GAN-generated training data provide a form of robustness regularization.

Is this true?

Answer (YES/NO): NO